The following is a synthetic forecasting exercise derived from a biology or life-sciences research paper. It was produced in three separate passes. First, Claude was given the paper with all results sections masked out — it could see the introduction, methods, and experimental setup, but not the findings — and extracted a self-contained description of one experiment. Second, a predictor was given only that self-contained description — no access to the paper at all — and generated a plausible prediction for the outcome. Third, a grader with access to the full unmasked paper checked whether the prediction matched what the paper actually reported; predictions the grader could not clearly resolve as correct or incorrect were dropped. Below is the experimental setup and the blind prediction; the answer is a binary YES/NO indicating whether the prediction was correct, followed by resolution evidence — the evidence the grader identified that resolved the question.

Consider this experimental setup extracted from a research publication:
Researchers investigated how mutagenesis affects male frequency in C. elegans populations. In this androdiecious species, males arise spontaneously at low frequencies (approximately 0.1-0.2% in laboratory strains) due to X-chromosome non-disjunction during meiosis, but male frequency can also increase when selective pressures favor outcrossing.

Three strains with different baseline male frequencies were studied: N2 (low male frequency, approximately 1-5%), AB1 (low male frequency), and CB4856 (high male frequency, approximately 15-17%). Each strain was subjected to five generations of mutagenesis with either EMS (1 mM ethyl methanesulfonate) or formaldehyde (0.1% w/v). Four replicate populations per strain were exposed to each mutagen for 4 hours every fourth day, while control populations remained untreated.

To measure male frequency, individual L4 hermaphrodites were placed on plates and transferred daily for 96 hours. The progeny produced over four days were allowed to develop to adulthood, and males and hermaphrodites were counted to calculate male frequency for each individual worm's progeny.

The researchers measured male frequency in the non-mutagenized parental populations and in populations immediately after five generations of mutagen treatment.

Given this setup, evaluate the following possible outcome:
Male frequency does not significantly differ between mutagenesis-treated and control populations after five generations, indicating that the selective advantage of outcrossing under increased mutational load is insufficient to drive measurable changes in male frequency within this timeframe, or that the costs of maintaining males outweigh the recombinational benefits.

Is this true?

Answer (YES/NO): NO